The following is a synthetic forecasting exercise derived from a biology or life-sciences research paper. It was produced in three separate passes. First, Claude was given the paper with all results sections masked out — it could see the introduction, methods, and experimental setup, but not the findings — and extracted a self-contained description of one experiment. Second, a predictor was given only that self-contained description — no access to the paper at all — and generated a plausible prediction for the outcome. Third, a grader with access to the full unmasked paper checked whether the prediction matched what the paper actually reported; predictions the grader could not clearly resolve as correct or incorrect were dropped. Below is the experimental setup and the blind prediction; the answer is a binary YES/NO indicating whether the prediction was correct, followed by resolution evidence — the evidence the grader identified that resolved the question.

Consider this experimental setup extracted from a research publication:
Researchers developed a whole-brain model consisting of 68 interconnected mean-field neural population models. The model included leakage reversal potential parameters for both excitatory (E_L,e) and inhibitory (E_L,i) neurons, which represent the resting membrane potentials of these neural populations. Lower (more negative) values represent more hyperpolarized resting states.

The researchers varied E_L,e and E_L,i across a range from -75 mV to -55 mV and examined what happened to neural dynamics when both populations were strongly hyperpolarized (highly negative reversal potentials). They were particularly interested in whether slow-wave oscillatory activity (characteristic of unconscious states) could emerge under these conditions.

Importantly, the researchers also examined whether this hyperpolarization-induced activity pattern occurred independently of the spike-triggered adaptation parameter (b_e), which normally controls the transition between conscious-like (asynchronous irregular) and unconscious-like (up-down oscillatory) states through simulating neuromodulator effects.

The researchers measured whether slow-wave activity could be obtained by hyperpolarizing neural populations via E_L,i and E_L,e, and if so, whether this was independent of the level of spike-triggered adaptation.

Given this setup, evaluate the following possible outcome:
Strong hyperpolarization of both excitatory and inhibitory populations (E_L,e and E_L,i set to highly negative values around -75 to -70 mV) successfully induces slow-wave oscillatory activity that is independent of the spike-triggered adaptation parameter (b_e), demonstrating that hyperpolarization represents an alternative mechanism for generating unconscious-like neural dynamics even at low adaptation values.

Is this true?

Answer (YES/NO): YES